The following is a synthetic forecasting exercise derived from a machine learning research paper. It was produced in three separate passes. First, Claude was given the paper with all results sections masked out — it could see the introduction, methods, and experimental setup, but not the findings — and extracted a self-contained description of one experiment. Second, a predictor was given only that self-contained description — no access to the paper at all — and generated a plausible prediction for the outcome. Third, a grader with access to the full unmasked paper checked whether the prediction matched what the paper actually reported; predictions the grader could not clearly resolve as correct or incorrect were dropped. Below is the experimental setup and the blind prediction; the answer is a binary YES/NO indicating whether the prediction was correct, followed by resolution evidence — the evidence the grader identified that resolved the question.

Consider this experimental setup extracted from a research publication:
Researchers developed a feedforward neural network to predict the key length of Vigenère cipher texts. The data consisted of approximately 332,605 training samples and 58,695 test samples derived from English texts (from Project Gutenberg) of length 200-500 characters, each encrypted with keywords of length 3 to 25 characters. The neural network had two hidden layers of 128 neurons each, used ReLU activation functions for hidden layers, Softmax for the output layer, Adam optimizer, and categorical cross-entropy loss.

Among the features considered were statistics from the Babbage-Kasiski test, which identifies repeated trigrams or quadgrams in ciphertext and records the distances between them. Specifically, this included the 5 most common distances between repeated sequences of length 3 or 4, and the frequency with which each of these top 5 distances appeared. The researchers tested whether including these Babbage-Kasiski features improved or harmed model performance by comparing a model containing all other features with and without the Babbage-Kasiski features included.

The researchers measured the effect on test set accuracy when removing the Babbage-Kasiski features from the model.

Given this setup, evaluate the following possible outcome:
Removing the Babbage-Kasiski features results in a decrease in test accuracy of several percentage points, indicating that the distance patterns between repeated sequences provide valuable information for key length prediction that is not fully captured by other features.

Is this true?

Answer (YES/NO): NO